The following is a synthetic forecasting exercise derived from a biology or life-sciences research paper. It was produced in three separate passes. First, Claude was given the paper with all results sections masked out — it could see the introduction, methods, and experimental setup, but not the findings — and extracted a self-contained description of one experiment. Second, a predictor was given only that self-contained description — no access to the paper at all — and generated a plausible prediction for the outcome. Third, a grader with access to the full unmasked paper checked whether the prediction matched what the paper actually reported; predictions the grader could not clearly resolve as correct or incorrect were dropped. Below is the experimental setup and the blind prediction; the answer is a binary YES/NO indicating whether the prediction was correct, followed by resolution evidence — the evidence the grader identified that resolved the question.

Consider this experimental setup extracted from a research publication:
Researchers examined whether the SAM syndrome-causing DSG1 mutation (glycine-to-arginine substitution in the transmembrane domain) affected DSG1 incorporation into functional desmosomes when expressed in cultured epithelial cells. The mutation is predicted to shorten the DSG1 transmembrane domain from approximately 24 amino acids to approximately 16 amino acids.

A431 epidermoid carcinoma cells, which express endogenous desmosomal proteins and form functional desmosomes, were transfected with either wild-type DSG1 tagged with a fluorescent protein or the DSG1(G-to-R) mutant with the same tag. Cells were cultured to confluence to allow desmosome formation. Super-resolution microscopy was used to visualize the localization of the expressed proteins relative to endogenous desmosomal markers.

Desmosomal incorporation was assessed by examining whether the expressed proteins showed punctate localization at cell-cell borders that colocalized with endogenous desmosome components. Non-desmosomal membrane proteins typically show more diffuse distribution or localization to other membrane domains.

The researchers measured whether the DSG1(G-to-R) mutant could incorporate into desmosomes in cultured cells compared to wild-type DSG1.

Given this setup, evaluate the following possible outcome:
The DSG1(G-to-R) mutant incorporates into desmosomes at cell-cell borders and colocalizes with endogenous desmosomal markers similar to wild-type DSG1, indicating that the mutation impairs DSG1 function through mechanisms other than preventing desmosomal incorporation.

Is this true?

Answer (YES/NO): NO